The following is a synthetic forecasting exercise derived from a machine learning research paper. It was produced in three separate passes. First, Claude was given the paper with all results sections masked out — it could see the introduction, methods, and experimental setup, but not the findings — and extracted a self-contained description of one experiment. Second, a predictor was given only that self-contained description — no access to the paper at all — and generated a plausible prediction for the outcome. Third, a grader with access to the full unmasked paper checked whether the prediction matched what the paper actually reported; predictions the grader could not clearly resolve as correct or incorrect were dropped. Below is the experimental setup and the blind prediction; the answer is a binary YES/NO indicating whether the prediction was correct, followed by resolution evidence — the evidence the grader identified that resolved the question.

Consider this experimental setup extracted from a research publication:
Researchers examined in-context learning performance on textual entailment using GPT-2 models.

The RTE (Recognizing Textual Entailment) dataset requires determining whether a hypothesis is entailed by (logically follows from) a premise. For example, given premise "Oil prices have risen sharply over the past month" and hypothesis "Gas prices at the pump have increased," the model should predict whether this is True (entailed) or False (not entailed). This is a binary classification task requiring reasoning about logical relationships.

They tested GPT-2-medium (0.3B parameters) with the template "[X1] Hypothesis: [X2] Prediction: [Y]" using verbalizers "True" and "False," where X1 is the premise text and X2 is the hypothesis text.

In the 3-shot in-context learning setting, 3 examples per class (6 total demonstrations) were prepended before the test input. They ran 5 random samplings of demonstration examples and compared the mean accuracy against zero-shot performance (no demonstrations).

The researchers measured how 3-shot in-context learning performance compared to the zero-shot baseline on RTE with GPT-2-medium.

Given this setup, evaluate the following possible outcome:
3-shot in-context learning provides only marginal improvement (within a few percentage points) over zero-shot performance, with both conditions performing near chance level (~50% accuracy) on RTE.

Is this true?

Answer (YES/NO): NO